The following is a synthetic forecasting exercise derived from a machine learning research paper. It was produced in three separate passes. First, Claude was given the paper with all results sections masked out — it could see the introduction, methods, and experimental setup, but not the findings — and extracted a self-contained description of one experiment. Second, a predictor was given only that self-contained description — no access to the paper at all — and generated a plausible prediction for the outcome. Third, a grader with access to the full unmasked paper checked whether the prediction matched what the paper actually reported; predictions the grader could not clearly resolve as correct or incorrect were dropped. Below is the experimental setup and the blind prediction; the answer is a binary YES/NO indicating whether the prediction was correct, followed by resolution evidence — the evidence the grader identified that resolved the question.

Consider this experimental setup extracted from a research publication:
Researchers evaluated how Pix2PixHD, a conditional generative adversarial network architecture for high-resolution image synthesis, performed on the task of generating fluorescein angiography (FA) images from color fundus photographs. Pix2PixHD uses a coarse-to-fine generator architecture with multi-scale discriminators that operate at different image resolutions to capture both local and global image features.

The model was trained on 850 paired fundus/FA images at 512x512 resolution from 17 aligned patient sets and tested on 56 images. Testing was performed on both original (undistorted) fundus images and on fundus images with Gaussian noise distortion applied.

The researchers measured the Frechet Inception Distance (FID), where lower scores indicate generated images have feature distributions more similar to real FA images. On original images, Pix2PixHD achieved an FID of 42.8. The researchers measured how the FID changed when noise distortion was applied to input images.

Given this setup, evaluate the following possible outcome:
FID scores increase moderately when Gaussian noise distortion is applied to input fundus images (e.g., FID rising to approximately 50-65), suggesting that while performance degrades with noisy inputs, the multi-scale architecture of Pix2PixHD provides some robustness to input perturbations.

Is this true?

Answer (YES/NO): YES